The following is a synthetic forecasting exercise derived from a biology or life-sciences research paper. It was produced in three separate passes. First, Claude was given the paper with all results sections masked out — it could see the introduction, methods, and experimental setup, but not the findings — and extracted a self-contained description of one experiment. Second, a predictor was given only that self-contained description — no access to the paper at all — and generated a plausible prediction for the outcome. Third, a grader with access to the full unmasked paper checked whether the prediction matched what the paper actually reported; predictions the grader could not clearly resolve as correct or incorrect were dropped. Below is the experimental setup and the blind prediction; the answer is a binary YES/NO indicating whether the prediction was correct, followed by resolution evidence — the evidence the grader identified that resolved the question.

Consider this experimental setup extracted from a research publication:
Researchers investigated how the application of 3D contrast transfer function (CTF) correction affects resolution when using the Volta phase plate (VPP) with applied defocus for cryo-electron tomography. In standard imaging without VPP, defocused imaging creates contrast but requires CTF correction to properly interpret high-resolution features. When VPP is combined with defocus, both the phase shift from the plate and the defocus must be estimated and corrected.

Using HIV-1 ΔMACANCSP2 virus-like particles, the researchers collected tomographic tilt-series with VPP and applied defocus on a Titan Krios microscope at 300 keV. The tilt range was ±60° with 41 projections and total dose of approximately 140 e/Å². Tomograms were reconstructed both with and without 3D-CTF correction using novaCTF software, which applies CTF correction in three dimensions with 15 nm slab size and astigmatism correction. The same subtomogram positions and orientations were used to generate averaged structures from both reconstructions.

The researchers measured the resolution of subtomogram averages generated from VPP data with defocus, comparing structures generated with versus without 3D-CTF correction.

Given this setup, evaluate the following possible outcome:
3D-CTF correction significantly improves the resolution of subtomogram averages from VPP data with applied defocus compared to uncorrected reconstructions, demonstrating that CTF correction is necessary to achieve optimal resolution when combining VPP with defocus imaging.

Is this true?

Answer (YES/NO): YES